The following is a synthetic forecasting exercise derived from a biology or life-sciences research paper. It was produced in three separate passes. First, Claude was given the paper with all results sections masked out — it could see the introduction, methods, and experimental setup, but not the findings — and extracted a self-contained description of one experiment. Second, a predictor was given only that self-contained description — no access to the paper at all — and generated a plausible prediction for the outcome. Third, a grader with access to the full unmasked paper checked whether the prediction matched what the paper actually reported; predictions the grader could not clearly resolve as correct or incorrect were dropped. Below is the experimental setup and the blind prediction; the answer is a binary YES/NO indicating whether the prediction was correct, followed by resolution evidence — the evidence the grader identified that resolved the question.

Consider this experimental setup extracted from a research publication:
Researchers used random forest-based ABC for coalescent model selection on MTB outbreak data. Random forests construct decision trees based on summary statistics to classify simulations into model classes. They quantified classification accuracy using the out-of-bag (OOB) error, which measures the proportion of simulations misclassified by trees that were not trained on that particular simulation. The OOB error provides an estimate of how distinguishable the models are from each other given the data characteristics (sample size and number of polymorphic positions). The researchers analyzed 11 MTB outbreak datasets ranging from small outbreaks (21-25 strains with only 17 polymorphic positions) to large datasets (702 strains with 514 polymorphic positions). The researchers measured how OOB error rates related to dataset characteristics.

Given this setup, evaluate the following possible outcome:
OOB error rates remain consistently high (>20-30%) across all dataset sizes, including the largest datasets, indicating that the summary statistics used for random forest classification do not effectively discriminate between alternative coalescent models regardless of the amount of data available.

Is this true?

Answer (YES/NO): NO